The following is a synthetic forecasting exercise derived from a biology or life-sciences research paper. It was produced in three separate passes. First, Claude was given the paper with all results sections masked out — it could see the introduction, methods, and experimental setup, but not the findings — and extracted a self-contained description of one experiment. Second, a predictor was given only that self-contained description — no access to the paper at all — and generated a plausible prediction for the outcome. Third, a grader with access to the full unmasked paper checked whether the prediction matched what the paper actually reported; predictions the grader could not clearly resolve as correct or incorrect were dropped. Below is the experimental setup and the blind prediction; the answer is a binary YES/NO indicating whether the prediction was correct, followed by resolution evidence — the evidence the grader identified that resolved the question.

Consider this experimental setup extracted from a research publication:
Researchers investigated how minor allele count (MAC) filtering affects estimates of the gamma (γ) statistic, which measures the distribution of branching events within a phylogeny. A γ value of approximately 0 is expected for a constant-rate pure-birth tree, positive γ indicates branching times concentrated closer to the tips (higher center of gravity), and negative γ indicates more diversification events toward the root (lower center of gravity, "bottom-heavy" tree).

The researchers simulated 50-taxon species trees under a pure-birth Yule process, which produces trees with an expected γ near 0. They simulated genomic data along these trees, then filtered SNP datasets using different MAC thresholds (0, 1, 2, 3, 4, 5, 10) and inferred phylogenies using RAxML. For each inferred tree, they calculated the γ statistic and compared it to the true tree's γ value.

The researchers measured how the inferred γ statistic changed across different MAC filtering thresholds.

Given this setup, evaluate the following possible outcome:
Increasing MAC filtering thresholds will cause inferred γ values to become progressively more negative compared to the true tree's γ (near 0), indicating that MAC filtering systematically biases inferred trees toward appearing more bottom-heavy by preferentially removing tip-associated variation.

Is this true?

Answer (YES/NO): NO